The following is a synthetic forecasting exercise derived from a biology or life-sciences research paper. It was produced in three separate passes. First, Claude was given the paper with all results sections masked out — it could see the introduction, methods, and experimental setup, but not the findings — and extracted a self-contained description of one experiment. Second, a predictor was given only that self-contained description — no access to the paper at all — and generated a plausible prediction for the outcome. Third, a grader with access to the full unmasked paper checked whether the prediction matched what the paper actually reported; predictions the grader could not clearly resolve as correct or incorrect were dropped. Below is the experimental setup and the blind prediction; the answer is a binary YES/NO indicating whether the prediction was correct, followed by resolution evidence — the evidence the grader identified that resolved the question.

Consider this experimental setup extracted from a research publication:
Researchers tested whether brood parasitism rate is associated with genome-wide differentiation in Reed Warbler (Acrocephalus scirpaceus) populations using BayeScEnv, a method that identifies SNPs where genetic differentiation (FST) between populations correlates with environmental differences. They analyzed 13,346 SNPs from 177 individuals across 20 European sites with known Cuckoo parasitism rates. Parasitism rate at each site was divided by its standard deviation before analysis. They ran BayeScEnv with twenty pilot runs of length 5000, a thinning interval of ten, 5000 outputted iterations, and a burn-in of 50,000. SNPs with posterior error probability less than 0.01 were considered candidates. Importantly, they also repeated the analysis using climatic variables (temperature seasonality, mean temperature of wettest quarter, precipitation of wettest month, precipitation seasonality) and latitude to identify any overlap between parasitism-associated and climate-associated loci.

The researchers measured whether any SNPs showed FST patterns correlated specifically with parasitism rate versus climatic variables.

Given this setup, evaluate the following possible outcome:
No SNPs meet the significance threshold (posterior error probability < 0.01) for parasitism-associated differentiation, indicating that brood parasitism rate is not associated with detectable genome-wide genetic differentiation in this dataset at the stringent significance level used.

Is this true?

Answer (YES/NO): NO